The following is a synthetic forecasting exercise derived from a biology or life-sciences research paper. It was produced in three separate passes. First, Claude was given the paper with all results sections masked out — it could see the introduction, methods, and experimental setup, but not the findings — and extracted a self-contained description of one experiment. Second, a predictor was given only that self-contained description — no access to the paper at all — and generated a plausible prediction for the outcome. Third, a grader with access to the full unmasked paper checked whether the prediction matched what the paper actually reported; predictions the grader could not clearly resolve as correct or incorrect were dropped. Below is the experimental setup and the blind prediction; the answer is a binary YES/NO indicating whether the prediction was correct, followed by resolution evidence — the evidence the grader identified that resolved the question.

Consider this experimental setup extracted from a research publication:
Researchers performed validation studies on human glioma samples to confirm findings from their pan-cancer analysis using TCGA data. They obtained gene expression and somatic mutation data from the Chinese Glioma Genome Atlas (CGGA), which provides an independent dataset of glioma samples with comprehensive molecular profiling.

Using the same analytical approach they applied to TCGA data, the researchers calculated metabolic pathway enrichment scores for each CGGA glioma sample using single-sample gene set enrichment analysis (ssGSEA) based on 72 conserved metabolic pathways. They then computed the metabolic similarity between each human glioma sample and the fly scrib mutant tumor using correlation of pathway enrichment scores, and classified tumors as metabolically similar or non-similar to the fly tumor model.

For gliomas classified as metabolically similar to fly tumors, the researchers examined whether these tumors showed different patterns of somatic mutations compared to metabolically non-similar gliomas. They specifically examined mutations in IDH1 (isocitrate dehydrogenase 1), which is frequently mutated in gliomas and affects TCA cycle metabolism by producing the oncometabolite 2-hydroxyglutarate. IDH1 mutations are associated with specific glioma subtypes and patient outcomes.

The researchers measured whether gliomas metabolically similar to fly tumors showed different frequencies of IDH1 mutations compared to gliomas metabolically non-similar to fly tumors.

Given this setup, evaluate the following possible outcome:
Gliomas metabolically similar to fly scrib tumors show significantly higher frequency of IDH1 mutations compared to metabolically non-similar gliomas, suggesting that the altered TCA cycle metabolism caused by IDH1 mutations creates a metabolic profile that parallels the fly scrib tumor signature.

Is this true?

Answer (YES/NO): YES